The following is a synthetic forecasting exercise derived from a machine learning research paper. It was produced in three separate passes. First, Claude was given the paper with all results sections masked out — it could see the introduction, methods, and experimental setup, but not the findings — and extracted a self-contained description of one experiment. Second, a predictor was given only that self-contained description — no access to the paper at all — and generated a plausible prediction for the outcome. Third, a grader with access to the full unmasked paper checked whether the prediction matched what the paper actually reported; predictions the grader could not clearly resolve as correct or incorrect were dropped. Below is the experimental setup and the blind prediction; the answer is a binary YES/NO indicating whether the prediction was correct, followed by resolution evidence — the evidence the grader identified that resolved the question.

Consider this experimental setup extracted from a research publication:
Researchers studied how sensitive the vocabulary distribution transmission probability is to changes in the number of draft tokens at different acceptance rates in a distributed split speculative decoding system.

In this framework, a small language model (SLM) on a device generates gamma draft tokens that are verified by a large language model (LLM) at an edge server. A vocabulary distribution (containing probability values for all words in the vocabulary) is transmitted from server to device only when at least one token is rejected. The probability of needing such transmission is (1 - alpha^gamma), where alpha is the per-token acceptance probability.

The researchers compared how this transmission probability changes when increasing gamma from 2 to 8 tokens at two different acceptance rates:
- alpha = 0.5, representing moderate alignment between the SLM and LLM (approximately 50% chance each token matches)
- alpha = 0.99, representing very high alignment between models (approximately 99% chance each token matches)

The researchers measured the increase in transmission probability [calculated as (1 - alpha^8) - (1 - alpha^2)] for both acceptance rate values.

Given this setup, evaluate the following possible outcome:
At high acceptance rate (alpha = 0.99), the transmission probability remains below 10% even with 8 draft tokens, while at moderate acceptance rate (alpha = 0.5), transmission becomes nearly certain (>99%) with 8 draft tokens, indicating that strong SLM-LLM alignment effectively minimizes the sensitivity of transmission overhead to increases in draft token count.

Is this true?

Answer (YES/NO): YES